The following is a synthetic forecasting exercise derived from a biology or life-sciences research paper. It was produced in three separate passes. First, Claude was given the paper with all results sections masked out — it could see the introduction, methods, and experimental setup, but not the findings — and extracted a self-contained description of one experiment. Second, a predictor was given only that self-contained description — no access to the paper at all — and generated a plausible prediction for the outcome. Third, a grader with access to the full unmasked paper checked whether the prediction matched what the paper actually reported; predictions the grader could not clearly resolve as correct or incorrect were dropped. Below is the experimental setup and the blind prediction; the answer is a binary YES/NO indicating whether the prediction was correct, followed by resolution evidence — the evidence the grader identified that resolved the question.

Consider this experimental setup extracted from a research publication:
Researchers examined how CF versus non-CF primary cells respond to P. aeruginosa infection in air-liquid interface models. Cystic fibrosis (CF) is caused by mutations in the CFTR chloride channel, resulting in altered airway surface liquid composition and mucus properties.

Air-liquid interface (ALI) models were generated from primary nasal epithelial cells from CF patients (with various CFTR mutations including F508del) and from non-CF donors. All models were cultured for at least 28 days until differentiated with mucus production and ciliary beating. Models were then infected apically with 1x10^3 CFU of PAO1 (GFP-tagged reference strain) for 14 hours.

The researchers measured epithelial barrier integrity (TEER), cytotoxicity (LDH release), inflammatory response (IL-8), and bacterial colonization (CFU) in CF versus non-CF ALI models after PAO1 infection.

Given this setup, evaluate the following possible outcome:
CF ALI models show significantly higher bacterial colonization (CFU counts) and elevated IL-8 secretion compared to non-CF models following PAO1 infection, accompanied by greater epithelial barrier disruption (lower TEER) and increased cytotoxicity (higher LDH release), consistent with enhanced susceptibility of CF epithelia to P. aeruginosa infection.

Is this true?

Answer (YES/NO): NO